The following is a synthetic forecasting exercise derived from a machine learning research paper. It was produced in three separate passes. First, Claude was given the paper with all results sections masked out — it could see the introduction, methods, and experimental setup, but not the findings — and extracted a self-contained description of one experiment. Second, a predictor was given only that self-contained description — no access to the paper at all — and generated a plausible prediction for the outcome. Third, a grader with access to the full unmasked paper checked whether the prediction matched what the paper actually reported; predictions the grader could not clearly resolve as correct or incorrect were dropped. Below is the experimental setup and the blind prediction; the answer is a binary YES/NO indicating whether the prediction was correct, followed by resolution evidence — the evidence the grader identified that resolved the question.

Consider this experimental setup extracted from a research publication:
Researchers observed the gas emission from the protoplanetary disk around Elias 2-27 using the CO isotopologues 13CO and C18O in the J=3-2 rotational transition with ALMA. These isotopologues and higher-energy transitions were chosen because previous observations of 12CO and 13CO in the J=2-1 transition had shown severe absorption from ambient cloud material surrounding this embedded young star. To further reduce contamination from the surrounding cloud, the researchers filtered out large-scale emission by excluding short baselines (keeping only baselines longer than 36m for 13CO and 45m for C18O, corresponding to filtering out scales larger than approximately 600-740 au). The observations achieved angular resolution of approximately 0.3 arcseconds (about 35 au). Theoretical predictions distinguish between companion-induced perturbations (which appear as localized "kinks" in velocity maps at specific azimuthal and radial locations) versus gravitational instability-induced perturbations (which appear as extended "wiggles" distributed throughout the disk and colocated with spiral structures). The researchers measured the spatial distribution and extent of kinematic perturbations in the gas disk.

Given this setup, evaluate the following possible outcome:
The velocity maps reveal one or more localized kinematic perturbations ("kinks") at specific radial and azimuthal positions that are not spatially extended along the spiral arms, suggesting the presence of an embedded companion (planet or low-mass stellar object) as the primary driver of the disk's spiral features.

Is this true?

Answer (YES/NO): NO